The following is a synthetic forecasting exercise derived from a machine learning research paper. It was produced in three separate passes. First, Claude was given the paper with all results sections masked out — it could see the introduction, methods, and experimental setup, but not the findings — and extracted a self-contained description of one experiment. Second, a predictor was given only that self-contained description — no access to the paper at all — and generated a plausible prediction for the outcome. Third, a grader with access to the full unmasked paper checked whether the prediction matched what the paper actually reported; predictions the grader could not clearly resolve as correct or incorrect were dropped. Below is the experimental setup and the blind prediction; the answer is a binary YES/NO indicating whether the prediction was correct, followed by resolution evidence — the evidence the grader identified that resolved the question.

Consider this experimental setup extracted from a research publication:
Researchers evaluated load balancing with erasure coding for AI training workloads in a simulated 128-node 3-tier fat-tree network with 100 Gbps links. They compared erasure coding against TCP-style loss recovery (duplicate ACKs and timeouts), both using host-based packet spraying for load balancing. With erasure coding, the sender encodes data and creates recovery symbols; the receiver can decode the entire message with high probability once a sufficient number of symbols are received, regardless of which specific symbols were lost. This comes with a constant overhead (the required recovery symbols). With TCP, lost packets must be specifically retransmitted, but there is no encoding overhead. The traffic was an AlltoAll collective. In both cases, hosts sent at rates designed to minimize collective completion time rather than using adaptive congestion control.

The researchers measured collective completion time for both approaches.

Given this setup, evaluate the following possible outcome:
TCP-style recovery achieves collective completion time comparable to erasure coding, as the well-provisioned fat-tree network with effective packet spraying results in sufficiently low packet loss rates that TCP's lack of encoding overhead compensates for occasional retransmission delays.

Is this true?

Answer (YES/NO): NO